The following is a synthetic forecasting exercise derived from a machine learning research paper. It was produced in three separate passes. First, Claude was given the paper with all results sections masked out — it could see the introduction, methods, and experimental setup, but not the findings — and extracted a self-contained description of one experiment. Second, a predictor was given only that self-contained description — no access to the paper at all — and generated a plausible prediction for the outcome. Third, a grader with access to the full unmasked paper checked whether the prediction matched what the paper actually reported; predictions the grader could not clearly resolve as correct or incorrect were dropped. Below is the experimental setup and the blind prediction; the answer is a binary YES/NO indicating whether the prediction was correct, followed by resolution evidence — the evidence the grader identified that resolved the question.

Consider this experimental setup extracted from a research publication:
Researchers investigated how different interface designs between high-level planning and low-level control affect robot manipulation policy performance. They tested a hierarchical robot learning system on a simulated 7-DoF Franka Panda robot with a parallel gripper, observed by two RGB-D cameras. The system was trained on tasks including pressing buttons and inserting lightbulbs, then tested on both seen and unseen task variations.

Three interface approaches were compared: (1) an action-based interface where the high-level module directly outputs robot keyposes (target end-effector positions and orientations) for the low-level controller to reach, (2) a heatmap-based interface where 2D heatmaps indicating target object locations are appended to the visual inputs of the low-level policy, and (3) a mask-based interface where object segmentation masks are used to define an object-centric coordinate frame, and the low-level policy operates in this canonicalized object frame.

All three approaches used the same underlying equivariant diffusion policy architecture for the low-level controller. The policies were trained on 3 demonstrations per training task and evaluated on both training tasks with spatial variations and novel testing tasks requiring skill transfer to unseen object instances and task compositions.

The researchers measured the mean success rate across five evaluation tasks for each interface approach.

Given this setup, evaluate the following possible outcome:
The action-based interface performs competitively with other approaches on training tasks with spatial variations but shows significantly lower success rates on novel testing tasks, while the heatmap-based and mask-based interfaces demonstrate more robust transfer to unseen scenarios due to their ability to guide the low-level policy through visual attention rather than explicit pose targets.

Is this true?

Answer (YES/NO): NO